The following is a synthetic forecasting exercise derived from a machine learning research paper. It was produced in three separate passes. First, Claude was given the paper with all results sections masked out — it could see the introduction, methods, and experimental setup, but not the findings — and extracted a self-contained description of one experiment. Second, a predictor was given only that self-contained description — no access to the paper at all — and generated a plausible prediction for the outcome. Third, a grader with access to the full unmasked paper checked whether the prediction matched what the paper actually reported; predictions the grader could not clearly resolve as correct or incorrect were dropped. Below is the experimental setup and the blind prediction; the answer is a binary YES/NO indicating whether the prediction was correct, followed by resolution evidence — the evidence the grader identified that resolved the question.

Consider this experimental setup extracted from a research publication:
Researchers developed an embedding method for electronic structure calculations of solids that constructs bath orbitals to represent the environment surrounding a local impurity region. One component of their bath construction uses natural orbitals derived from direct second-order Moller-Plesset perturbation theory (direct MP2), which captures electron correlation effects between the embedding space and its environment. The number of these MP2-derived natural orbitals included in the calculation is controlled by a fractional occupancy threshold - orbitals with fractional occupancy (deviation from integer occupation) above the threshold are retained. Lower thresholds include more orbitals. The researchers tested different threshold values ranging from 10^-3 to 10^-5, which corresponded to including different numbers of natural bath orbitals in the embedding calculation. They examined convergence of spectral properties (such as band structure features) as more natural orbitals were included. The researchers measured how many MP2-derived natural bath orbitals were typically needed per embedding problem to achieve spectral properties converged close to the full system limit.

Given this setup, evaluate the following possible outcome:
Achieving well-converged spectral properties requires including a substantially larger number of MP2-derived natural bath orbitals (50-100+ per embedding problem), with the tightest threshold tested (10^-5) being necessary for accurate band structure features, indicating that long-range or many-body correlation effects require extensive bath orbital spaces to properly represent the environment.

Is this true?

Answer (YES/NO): NO